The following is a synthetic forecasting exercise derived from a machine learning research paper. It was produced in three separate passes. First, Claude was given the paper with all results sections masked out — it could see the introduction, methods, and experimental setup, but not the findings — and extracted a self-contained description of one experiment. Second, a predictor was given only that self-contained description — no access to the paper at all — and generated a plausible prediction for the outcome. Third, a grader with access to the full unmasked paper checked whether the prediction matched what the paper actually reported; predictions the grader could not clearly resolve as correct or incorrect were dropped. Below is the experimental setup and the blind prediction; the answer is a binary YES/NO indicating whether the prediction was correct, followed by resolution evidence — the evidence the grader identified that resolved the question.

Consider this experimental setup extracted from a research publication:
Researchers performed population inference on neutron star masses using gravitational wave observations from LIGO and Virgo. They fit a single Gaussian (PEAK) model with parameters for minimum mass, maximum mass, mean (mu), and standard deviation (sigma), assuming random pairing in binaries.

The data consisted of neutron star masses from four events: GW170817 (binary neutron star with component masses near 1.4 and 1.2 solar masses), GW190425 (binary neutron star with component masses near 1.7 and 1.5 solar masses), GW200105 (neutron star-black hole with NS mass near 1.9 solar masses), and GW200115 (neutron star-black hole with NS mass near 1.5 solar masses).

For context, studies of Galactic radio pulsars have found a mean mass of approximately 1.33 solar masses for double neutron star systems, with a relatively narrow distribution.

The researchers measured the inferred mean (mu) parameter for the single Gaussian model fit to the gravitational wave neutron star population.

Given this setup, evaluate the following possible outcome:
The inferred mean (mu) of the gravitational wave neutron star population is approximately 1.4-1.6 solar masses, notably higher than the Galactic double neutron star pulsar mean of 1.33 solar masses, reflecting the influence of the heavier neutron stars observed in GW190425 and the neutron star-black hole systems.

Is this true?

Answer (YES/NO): YES